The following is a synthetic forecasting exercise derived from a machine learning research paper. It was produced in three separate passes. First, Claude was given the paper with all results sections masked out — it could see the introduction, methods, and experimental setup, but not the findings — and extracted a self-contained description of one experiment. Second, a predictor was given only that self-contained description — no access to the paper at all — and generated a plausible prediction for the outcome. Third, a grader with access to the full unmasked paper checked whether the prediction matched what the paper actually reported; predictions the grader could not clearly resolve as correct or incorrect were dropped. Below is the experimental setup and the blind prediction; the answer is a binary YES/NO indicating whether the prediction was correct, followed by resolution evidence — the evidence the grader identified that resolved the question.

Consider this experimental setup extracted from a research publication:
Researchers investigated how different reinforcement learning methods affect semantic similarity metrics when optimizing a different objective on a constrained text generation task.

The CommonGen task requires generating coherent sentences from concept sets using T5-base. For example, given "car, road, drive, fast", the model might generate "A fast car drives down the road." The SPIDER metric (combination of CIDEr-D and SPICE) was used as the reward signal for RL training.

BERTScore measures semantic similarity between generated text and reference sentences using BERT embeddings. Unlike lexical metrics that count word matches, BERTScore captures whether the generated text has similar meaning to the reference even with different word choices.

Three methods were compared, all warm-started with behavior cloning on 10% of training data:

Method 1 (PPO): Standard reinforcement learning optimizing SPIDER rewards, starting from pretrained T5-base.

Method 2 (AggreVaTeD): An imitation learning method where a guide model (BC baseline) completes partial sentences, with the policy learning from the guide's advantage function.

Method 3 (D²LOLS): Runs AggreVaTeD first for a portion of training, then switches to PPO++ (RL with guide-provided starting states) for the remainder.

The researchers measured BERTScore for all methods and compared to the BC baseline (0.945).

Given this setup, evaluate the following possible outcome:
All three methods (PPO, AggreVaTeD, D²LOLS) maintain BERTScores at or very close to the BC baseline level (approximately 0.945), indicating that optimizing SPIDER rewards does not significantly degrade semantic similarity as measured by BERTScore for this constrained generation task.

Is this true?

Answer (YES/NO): YES